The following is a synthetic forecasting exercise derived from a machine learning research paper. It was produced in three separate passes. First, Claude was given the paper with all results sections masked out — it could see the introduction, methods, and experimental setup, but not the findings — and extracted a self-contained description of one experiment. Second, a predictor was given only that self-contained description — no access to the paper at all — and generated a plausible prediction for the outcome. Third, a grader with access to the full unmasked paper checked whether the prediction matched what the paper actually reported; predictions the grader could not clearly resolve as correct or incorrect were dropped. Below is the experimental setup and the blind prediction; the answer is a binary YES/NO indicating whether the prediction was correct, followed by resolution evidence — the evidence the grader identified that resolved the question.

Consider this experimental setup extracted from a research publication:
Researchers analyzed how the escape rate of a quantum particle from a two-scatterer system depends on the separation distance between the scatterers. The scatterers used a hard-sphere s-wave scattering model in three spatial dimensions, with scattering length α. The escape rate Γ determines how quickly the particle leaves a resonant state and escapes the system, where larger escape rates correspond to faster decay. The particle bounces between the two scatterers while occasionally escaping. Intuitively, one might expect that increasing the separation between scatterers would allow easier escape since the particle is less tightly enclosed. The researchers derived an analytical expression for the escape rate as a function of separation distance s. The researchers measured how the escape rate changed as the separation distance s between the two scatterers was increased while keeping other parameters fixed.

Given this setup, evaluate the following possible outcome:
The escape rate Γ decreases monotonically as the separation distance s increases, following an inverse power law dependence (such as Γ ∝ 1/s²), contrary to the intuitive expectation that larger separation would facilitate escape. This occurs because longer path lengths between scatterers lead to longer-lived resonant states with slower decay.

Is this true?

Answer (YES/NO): NO